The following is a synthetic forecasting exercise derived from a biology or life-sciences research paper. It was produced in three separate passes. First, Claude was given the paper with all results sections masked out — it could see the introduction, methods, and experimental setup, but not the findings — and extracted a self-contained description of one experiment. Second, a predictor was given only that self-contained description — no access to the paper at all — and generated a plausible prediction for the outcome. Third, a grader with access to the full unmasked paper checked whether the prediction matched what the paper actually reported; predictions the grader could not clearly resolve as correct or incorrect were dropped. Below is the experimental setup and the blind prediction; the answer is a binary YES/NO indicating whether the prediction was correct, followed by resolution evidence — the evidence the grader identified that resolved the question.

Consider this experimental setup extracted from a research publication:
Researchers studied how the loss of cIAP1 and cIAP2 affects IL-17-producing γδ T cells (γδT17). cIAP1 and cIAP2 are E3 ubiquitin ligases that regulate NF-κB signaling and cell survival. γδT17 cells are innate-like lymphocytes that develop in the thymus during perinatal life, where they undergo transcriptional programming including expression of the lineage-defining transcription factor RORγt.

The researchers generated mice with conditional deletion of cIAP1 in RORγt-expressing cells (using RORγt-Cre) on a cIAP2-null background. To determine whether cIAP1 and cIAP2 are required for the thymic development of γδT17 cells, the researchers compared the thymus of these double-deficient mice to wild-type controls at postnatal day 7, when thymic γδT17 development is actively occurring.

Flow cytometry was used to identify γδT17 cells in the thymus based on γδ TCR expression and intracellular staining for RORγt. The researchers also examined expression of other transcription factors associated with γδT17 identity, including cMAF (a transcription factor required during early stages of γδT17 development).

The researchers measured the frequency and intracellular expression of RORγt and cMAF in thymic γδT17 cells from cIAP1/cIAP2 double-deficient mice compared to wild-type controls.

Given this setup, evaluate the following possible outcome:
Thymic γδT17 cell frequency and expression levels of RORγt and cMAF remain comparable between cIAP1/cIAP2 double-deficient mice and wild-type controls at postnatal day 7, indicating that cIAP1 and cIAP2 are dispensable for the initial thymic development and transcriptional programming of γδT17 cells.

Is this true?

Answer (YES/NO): YES